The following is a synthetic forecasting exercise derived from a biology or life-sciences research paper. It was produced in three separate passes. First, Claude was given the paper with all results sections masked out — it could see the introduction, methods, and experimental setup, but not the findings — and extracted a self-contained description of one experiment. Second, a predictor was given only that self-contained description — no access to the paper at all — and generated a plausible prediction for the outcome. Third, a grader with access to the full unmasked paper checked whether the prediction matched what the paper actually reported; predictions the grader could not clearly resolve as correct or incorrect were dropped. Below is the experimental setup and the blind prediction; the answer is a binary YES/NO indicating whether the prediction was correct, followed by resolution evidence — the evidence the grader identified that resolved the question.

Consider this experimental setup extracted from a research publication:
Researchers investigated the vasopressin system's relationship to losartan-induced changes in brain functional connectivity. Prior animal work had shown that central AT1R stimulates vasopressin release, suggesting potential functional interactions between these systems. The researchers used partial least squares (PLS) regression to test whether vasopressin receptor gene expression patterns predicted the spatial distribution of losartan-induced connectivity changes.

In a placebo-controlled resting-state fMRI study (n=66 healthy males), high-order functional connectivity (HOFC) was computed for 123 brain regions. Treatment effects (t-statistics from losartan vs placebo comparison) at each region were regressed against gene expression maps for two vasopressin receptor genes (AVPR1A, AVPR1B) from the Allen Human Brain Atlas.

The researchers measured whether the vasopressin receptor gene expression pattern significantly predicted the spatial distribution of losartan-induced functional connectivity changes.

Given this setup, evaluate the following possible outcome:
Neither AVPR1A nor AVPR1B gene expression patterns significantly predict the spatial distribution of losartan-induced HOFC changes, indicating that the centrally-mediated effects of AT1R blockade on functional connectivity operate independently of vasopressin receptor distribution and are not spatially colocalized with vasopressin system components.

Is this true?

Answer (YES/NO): YES